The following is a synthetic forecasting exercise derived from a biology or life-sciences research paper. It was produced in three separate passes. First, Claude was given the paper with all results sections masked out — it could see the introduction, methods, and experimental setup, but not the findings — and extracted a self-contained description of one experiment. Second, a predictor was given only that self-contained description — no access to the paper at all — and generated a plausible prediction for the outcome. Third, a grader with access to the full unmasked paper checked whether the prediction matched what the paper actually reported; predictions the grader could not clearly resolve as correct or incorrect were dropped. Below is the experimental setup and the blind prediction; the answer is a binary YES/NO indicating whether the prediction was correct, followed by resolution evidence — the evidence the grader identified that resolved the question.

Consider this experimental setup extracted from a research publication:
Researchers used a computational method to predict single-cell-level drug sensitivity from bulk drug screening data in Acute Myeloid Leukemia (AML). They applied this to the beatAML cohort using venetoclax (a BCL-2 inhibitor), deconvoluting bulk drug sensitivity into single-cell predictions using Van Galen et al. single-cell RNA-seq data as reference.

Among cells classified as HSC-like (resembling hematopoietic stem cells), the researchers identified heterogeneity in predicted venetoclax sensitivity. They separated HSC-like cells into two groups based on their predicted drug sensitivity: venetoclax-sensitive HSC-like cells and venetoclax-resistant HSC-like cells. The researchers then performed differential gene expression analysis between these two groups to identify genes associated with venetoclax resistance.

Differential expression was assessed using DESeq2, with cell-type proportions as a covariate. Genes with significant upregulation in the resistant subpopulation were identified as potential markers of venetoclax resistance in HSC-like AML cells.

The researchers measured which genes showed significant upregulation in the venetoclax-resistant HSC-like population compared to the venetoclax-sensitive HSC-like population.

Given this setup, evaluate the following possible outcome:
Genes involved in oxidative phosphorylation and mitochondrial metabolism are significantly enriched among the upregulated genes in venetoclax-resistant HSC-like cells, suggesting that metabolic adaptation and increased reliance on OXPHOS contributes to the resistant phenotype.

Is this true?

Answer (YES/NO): NO